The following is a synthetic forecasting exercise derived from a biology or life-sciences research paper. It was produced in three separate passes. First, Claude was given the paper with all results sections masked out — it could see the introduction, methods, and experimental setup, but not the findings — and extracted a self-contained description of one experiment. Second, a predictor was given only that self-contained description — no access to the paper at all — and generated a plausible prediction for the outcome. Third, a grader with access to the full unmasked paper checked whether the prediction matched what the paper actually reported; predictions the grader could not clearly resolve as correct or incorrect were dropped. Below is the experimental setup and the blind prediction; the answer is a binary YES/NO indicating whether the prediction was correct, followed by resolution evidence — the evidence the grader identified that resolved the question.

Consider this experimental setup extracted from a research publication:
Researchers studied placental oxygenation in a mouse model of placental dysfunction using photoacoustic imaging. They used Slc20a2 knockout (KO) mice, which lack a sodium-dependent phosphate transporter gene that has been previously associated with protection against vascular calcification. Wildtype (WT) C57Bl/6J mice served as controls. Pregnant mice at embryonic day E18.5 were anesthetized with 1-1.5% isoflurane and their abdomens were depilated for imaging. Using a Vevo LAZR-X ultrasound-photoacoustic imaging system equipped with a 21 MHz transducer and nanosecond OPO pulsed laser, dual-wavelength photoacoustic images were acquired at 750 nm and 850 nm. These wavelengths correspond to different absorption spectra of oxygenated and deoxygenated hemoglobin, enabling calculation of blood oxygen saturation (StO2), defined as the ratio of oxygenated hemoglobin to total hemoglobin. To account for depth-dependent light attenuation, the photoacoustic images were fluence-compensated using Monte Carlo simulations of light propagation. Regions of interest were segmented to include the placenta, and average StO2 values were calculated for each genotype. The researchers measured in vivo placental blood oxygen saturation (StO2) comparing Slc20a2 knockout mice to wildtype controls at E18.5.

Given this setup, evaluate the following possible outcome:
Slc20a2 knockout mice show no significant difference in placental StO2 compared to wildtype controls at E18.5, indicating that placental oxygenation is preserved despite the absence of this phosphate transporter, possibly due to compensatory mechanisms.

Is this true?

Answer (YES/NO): NO